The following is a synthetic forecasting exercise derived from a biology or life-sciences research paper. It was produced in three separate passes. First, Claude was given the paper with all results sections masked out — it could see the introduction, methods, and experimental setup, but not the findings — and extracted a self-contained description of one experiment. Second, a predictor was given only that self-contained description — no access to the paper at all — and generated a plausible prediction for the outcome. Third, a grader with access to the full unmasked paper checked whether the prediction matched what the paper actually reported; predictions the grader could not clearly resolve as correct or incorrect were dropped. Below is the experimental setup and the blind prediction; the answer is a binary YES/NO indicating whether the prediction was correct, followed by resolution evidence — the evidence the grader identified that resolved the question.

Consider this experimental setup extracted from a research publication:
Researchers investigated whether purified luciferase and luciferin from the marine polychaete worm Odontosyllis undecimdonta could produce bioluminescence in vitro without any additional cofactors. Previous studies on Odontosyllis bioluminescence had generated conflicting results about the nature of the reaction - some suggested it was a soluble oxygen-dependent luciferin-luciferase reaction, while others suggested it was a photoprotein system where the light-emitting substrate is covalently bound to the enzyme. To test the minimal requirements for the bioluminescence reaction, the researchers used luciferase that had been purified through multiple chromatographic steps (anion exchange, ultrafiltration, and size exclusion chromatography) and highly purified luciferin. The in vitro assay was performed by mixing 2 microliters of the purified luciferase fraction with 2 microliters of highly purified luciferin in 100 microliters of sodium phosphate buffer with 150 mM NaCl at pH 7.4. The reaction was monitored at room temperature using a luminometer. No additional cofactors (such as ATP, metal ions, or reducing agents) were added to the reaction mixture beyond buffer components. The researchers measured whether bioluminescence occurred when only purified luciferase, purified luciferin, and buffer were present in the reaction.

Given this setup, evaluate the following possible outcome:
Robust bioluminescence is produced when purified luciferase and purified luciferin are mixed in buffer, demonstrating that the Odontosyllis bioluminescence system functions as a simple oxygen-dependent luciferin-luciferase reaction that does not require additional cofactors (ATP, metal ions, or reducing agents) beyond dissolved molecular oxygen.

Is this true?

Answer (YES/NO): YES